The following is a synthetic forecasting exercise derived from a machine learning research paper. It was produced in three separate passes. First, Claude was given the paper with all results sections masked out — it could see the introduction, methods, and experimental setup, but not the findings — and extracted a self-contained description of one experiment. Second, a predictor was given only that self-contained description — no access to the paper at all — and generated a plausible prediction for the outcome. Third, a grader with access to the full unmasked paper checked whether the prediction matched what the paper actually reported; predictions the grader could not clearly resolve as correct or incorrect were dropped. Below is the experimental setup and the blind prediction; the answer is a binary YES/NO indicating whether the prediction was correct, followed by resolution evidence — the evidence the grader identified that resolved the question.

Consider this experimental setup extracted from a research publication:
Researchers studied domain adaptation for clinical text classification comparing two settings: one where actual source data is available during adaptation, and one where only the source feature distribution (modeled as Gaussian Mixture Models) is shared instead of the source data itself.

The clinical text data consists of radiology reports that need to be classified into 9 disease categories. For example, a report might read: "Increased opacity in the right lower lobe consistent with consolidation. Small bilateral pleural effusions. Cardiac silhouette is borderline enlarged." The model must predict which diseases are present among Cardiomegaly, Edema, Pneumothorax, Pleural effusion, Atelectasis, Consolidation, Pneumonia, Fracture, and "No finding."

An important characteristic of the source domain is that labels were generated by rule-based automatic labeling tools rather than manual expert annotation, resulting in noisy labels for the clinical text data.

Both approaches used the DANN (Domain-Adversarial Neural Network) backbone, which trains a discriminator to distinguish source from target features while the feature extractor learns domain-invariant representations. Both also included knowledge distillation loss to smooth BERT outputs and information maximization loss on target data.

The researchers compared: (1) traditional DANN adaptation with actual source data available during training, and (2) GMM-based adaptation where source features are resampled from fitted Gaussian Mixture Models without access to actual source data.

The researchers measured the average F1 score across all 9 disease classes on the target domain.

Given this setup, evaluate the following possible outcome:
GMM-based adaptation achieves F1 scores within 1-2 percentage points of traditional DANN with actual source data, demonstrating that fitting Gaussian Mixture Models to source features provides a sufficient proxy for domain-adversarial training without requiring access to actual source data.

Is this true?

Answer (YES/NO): NO